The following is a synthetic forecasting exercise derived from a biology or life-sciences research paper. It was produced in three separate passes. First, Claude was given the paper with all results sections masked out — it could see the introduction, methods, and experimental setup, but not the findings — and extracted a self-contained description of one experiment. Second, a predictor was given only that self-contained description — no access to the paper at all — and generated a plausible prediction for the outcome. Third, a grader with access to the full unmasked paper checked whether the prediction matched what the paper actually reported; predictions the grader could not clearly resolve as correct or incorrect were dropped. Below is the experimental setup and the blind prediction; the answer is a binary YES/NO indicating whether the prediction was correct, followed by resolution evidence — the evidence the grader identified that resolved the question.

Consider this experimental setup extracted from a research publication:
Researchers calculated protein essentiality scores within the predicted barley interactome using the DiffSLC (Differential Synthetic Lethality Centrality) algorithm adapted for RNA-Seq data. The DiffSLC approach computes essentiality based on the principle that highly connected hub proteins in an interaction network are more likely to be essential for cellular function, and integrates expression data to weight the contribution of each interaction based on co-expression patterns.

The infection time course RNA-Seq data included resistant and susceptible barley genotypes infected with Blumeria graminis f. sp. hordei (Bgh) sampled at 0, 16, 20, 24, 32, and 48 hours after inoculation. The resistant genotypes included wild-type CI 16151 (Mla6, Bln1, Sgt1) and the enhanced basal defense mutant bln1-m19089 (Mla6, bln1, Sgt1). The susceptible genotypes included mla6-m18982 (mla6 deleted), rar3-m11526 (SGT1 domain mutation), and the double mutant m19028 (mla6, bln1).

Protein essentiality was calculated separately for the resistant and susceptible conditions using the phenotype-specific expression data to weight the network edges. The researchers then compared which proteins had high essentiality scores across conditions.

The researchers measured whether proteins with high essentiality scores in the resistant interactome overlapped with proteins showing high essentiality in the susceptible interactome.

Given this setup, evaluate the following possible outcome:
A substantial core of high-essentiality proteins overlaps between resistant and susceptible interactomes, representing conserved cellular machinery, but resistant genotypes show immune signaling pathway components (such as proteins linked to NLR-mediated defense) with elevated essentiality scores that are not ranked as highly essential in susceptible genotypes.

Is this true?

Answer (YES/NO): YES